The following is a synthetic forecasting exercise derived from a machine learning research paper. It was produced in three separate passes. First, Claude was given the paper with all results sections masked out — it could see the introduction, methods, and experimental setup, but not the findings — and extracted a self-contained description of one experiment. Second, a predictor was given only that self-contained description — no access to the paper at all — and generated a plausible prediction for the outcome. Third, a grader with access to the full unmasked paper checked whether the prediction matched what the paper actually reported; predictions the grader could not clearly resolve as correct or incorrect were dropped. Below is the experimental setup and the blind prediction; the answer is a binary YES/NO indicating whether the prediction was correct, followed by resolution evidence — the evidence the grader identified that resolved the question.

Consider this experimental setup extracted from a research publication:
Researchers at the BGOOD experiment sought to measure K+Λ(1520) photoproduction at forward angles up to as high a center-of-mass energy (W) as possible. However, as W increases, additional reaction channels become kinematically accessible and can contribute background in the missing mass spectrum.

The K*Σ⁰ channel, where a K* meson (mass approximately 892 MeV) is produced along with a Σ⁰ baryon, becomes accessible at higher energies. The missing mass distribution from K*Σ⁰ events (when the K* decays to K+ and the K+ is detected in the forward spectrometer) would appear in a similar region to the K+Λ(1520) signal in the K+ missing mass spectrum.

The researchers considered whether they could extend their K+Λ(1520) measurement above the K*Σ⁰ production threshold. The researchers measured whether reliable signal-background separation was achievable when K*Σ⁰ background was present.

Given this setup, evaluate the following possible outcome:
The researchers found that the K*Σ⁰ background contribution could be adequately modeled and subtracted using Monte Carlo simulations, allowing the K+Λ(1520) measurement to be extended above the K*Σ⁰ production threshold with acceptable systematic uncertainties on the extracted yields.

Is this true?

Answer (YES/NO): NO